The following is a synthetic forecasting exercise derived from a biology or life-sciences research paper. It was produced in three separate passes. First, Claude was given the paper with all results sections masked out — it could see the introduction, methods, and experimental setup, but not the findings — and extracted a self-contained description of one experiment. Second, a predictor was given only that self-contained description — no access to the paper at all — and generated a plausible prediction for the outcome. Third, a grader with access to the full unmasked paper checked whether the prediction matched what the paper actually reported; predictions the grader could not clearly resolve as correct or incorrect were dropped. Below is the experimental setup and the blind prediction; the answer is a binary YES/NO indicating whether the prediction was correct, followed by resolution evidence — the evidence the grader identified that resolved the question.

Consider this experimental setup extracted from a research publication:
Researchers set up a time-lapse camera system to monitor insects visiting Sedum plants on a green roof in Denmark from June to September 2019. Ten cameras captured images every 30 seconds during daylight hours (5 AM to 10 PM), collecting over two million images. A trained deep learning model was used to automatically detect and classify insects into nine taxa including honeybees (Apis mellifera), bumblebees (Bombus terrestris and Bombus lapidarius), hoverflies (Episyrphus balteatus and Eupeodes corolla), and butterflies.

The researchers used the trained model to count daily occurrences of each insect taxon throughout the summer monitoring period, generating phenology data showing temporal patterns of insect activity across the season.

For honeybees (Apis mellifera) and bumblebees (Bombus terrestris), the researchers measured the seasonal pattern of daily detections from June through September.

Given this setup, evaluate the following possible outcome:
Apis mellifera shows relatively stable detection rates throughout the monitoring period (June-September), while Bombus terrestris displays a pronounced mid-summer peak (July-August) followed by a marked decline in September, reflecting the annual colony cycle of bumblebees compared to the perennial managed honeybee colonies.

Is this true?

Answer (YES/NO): NO